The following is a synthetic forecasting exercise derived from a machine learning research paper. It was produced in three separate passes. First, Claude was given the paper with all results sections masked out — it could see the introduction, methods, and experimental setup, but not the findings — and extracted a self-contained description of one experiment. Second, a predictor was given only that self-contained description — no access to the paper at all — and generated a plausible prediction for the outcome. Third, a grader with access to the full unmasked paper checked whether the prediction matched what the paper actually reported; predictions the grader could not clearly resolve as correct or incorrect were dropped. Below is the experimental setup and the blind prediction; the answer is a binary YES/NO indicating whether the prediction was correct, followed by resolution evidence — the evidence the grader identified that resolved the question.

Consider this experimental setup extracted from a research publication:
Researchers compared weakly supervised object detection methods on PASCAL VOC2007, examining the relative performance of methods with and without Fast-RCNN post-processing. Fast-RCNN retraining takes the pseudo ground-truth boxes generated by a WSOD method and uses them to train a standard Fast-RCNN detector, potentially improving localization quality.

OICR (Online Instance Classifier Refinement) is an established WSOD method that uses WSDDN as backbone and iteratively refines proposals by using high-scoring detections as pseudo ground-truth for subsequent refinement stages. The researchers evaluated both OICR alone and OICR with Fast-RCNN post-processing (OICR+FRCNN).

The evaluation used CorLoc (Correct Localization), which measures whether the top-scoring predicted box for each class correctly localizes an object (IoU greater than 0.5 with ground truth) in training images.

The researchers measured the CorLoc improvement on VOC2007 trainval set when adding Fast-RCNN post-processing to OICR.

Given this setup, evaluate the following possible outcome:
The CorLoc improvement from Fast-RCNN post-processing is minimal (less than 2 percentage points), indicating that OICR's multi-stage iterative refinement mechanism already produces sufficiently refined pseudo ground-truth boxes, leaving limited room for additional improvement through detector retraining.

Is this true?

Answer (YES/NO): NO